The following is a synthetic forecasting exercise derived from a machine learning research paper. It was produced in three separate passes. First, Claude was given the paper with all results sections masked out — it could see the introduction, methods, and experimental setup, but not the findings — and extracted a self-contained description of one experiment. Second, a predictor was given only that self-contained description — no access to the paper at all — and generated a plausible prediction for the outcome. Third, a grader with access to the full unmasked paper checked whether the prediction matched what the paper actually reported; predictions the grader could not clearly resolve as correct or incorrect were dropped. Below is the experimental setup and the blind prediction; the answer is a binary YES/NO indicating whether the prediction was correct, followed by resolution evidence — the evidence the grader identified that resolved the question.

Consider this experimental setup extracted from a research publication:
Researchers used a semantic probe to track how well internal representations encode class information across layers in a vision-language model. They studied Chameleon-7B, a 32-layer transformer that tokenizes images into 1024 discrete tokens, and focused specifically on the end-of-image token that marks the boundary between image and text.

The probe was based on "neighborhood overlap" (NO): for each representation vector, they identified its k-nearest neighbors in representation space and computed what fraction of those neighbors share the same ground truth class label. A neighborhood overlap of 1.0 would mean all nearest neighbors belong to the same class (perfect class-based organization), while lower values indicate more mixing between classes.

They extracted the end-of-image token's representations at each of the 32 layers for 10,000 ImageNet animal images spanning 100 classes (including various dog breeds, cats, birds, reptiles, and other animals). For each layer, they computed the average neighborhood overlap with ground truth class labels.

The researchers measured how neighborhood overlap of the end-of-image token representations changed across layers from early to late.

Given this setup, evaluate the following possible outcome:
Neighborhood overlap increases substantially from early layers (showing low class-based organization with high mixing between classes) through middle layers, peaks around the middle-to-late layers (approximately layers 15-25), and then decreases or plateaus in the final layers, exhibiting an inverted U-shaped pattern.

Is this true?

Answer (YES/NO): NO